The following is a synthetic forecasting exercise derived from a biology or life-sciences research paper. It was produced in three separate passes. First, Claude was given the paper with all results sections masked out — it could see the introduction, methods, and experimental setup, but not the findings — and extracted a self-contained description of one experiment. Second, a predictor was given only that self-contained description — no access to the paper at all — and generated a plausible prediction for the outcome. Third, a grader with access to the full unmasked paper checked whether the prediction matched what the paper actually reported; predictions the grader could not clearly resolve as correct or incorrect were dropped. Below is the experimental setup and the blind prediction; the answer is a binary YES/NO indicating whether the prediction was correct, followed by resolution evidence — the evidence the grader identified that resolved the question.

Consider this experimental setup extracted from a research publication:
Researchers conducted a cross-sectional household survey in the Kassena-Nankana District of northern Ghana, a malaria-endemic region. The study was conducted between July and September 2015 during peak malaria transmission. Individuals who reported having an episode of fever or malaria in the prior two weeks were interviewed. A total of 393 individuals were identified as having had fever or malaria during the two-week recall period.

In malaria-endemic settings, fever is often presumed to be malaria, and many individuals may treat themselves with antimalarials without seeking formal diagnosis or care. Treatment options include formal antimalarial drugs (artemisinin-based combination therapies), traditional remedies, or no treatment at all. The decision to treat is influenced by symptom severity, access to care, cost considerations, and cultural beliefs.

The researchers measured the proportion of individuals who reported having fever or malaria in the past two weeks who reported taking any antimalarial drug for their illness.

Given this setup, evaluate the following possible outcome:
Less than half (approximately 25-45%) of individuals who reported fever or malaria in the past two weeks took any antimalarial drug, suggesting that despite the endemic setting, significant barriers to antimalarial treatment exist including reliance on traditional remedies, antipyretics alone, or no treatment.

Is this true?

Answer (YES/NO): NO